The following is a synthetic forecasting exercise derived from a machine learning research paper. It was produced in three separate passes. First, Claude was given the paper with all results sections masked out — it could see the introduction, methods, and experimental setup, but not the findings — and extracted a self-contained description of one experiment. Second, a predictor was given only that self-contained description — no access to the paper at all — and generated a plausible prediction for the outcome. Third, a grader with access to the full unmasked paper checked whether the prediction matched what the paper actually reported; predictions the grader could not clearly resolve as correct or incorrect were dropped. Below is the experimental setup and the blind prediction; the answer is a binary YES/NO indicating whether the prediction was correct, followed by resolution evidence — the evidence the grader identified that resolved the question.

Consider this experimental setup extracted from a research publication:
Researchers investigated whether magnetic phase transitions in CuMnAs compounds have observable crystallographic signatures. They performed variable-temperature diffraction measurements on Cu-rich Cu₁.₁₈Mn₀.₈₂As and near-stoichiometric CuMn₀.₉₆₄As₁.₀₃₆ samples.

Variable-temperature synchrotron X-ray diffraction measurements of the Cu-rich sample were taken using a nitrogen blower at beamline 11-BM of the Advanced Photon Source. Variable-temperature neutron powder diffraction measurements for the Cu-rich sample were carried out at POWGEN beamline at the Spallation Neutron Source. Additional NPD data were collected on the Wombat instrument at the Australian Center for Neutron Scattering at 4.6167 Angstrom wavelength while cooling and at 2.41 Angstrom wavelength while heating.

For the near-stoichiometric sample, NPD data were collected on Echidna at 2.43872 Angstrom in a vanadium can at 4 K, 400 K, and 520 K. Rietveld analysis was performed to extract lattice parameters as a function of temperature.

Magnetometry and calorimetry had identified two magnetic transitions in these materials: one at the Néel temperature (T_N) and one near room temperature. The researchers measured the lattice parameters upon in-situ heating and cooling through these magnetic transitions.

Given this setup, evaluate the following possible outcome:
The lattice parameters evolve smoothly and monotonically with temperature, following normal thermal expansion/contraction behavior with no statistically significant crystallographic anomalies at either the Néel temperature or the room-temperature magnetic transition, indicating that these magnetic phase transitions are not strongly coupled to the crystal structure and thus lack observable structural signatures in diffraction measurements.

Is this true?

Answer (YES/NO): NO